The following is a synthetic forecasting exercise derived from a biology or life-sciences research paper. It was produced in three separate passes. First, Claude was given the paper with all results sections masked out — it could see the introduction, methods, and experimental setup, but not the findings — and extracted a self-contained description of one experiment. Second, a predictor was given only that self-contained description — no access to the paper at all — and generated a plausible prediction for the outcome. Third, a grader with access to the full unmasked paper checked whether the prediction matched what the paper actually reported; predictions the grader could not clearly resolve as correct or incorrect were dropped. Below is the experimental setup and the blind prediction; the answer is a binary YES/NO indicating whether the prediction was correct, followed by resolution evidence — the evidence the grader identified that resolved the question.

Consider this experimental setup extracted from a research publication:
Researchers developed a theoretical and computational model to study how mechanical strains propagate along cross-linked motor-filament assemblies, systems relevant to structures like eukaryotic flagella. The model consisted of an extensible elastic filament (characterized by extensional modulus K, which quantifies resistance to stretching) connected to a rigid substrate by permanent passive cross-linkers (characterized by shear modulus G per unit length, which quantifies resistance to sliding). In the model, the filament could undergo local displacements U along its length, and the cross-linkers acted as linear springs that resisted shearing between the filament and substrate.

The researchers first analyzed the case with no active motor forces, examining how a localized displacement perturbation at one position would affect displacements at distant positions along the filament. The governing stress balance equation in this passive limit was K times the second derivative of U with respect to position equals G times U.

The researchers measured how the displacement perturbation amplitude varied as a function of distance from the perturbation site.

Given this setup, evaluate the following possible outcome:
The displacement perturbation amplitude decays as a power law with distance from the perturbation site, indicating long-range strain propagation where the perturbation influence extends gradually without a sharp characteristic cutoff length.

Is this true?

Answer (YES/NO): NO